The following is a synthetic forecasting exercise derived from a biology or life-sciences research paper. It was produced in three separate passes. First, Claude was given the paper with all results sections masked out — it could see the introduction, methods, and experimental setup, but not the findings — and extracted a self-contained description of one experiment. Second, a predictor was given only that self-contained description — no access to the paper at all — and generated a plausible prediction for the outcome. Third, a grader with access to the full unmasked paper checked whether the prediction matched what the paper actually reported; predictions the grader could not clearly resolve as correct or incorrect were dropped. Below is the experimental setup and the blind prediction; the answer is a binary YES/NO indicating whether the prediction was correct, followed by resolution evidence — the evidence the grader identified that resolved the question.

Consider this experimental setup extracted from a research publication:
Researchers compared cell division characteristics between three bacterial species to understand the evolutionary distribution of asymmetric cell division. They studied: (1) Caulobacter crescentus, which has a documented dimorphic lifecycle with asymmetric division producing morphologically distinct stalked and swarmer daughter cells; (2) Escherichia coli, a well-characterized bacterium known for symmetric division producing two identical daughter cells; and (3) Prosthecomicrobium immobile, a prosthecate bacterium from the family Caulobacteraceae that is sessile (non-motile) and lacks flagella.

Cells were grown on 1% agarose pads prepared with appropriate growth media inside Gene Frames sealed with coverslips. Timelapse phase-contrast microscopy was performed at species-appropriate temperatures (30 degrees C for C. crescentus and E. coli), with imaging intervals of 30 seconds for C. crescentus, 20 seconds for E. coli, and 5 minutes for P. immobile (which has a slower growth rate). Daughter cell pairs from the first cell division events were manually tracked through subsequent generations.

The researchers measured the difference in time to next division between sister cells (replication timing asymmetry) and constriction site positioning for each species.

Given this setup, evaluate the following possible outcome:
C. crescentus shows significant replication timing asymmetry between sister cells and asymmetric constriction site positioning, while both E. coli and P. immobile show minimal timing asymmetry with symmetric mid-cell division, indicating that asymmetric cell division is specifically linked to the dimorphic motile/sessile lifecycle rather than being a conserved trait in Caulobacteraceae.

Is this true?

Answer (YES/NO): YES